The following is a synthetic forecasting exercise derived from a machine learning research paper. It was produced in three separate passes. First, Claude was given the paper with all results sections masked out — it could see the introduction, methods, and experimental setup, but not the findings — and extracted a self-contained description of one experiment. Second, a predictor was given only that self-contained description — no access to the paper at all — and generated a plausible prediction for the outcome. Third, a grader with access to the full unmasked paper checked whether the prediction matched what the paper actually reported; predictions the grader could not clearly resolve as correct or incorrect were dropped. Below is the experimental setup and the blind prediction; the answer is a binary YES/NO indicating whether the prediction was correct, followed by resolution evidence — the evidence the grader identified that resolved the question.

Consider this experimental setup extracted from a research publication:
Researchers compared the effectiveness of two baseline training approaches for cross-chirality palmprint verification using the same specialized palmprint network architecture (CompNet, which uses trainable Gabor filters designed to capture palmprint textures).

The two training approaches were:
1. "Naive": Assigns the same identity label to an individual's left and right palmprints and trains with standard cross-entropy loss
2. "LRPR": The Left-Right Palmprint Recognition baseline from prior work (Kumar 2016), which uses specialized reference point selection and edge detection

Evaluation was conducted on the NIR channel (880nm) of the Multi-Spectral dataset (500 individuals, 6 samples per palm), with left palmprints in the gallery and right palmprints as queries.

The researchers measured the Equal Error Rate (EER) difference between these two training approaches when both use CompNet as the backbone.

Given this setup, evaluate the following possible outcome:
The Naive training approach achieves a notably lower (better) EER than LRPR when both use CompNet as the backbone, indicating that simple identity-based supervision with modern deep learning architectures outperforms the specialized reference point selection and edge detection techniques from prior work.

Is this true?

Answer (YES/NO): NO